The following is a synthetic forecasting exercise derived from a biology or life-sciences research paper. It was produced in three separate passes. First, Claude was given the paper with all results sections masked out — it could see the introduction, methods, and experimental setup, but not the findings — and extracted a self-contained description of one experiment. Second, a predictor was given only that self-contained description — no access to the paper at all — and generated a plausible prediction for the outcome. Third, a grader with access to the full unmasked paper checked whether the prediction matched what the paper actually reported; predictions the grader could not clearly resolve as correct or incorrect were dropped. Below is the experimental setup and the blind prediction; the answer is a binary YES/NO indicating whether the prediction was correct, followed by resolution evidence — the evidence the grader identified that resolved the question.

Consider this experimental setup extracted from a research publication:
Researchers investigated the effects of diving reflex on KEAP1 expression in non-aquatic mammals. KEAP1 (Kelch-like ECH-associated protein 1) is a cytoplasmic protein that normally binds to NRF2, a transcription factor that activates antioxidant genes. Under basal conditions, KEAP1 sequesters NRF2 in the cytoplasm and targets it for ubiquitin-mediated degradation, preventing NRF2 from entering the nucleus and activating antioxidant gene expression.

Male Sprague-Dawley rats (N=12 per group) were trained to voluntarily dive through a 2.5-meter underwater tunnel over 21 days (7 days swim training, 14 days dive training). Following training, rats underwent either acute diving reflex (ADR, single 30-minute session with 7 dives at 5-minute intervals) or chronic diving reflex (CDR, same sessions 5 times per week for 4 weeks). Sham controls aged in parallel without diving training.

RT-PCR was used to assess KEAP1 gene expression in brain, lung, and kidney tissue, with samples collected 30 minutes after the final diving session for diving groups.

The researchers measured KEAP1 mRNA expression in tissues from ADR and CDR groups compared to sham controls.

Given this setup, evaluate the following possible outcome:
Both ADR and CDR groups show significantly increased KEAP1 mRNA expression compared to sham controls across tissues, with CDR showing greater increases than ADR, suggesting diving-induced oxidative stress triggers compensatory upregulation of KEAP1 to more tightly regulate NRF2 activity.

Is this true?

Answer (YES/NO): NO